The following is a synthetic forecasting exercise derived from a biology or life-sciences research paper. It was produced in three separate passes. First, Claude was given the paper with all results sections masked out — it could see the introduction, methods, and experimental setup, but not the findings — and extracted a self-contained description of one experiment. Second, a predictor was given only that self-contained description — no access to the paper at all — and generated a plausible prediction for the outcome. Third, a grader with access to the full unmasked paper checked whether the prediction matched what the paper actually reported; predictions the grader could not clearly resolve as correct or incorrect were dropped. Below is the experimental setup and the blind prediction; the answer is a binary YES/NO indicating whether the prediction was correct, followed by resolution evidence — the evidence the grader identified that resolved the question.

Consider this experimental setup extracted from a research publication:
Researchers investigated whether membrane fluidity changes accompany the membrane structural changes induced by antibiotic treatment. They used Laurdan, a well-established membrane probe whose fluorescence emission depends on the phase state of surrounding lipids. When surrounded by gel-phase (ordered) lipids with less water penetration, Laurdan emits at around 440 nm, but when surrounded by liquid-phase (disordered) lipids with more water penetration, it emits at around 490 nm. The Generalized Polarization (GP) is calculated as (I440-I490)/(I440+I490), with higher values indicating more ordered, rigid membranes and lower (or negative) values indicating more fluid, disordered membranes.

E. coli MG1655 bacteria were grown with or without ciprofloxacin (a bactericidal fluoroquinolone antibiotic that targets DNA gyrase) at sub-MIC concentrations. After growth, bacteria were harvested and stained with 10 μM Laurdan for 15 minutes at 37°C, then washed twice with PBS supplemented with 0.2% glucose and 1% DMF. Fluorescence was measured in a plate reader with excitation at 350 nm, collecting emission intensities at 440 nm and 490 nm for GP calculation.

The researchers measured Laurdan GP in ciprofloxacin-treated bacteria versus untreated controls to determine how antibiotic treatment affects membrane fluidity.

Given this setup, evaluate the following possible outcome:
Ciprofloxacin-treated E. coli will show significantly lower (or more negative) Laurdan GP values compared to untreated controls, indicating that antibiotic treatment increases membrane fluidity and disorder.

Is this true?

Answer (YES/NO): NO